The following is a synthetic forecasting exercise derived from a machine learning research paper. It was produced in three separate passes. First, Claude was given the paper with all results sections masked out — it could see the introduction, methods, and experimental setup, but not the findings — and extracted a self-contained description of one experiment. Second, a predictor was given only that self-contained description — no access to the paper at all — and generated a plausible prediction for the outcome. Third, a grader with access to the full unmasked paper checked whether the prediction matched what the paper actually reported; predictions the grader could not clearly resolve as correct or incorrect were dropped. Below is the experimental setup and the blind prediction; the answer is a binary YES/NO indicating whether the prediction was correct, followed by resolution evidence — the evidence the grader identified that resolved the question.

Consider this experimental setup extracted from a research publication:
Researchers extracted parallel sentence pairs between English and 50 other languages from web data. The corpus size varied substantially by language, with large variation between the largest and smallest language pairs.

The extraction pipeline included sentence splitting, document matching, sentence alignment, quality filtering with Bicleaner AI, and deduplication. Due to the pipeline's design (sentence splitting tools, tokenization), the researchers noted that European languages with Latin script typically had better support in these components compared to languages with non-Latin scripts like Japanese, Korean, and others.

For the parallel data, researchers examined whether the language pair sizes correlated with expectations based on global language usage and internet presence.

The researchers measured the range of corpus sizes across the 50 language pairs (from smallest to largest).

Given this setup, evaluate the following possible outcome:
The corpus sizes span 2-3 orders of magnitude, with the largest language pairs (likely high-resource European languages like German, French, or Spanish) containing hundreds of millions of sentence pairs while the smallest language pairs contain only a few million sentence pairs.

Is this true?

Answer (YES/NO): NO